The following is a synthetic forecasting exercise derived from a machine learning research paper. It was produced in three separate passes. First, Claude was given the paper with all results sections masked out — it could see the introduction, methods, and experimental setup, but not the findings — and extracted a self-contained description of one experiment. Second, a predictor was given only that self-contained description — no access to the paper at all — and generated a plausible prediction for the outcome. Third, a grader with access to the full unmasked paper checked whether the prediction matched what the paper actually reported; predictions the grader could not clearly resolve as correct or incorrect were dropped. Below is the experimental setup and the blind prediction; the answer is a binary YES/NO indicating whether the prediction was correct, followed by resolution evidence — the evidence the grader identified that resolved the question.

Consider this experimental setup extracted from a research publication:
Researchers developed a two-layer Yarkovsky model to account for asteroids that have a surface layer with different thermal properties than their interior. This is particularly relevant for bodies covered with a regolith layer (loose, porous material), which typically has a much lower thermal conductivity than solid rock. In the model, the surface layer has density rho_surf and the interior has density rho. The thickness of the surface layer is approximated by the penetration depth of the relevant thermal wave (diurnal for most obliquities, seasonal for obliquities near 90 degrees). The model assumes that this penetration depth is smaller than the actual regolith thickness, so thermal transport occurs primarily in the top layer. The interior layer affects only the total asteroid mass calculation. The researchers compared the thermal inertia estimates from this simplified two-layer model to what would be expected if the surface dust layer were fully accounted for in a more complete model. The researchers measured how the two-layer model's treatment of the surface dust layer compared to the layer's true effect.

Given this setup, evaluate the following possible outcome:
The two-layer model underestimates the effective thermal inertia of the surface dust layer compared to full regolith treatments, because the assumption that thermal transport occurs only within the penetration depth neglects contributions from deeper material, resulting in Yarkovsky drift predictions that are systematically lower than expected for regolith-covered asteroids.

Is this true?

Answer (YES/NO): NO